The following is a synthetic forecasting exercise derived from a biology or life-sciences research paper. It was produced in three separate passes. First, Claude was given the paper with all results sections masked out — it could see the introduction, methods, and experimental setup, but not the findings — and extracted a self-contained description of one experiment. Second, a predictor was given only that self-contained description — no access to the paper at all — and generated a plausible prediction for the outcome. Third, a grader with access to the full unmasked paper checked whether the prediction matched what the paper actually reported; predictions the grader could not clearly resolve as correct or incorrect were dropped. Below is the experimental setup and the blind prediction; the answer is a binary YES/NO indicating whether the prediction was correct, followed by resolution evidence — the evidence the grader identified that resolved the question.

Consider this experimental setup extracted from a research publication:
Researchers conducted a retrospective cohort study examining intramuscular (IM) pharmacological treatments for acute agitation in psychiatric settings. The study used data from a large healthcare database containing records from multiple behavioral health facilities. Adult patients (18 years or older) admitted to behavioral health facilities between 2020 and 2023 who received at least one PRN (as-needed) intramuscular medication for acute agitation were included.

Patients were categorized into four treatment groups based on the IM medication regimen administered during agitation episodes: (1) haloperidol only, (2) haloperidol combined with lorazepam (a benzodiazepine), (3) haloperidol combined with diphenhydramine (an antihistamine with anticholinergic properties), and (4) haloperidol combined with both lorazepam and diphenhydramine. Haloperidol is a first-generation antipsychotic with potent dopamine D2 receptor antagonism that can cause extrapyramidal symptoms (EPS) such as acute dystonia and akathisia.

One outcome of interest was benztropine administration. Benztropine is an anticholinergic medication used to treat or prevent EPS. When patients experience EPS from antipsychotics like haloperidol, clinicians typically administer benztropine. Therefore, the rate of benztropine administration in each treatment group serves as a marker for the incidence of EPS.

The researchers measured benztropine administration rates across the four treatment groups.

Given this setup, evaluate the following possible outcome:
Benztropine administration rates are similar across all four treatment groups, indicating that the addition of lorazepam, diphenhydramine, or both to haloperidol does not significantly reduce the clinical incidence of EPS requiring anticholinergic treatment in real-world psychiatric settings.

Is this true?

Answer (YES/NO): NO